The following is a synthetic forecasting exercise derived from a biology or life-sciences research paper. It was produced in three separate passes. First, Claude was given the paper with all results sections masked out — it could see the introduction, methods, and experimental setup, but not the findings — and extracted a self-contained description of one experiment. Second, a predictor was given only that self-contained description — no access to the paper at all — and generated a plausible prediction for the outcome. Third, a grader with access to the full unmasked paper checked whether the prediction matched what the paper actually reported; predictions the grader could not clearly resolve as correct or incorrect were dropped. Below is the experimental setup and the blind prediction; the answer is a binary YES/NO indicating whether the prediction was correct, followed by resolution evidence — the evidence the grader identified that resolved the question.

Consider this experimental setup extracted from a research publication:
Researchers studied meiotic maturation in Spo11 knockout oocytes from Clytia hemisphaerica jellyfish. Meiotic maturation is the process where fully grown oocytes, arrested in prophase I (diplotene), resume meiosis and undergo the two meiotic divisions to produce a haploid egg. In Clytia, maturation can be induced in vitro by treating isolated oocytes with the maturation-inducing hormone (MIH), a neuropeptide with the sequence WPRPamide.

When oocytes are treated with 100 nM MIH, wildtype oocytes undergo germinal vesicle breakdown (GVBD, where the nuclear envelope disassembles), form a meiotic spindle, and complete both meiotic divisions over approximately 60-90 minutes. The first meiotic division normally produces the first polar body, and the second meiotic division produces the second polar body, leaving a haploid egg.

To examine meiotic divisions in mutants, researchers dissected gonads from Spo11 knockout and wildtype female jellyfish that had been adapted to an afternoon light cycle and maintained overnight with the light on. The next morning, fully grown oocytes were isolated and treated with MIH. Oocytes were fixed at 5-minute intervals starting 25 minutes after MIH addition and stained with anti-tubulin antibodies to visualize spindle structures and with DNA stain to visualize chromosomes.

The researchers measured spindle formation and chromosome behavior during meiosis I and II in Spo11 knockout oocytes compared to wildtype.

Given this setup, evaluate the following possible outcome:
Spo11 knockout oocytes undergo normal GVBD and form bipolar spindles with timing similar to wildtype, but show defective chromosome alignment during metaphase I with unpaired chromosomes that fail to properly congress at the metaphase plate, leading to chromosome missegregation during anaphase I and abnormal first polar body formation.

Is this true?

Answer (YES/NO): NO